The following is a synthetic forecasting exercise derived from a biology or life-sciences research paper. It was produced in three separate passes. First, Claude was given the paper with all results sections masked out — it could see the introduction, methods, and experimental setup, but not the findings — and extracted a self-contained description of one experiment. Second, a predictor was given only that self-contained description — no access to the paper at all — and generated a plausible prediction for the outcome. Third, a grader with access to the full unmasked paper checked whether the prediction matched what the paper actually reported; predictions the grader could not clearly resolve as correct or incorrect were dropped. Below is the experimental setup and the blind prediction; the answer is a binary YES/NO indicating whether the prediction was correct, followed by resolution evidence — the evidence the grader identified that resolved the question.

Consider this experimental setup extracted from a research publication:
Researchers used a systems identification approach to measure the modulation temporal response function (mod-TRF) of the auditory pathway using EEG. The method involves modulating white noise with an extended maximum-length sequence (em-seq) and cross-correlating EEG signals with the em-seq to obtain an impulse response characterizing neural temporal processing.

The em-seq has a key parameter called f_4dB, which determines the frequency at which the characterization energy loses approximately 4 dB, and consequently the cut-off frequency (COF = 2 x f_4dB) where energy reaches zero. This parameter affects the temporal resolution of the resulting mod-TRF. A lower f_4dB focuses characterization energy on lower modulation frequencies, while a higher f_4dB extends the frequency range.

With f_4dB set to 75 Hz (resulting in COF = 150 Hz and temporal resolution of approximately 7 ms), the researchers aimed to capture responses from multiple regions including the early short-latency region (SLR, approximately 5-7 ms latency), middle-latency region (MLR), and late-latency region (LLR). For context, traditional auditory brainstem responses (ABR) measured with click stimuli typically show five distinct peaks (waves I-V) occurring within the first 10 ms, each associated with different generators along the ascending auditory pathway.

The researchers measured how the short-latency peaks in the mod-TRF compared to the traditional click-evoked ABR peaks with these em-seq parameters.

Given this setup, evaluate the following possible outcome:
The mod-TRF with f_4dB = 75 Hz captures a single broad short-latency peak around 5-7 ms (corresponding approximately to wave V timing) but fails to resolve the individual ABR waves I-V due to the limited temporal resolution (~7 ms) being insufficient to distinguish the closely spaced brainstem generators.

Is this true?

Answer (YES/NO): YES